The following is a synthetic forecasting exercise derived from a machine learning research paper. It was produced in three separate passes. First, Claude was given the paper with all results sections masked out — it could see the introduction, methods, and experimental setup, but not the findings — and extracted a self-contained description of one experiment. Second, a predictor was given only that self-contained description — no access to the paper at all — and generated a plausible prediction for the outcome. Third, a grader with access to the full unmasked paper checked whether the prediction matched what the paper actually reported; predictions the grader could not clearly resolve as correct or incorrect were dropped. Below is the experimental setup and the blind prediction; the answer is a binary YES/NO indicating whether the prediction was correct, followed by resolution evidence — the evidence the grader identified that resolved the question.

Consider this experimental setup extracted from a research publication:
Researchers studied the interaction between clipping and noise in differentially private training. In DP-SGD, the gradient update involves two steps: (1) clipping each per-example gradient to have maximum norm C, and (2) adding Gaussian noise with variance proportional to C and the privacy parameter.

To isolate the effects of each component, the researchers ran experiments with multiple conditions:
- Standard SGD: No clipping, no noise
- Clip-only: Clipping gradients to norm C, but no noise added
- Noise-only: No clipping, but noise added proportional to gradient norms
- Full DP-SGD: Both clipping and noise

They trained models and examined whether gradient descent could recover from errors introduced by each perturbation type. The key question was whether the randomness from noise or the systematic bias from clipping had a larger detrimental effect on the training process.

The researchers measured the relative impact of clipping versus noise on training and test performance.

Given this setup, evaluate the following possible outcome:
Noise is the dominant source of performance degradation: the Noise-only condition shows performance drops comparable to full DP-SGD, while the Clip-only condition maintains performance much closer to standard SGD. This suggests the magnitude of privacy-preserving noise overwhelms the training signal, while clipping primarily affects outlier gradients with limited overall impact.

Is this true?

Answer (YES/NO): NO